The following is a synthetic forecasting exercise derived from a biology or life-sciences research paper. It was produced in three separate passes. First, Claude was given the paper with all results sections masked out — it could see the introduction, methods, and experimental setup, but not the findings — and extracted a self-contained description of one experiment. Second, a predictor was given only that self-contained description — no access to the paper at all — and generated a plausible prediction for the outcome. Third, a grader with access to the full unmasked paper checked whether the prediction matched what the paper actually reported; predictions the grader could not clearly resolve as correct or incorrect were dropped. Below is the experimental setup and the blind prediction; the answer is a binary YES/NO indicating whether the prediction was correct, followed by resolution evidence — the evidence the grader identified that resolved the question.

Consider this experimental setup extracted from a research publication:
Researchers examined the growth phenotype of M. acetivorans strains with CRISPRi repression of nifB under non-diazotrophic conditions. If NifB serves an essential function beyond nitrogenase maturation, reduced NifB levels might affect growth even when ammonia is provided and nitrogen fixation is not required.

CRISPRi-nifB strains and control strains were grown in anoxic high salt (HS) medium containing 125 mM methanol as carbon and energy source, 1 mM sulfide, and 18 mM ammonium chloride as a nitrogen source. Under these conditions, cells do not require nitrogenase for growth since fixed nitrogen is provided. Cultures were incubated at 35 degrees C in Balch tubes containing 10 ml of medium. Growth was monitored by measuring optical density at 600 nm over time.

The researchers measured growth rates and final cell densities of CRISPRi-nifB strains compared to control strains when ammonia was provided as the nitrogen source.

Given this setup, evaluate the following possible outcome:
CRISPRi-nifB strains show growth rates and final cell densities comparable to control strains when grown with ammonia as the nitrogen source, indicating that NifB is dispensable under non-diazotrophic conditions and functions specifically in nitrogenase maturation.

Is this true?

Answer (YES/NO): NO